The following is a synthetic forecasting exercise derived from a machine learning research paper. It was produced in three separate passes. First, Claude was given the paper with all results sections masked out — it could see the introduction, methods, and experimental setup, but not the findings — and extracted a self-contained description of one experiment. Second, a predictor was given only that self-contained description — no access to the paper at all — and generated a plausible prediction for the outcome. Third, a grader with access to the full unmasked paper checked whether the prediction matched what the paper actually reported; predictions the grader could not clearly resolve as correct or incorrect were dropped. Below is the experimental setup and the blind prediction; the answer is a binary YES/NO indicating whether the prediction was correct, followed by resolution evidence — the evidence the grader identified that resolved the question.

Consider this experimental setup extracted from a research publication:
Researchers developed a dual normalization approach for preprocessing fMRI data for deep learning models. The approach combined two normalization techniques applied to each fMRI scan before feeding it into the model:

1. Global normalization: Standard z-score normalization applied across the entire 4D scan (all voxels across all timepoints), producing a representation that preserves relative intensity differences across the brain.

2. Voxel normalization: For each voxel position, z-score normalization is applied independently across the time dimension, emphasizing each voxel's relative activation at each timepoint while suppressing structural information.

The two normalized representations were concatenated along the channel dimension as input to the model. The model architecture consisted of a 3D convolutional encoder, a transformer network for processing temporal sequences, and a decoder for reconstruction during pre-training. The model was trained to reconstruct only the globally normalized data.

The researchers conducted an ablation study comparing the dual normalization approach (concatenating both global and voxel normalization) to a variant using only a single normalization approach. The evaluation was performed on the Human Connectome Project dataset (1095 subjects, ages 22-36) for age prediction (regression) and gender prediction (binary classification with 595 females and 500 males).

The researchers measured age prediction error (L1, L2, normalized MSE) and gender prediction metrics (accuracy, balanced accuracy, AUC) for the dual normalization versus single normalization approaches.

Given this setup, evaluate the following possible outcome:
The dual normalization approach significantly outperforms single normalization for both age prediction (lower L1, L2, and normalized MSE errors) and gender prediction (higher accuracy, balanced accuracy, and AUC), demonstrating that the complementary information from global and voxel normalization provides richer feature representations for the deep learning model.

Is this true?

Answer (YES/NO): YES